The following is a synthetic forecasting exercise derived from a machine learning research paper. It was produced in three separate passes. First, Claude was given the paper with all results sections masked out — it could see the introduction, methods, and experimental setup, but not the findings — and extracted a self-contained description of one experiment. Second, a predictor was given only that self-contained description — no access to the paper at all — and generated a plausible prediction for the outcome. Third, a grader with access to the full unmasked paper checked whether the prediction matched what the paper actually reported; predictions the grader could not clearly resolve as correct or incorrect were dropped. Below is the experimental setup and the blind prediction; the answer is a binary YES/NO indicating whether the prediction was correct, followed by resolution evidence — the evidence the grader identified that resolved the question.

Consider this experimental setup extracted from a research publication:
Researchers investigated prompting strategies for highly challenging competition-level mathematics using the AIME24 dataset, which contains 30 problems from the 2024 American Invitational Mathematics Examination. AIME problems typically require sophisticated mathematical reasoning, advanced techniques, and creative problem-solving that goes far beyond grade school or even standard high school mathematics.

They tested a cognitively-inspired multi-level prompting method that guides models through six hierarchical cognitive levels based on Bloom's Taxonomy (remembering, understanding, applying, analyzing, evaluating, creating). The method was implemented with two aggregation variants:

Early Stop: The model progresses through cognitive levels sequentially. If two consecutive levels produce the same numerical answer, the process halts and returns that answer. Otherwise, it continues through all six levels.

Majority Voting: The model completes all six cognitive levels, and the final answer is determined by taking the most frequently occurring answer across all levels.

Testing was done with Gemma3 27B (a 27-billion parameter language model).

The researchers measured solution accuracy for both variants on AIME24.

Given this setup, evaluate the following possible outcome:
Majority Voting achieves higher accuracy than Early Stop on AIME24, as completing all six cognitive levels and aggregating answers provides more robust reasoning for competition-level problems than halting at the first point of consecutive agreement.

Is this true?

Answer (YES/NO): NO